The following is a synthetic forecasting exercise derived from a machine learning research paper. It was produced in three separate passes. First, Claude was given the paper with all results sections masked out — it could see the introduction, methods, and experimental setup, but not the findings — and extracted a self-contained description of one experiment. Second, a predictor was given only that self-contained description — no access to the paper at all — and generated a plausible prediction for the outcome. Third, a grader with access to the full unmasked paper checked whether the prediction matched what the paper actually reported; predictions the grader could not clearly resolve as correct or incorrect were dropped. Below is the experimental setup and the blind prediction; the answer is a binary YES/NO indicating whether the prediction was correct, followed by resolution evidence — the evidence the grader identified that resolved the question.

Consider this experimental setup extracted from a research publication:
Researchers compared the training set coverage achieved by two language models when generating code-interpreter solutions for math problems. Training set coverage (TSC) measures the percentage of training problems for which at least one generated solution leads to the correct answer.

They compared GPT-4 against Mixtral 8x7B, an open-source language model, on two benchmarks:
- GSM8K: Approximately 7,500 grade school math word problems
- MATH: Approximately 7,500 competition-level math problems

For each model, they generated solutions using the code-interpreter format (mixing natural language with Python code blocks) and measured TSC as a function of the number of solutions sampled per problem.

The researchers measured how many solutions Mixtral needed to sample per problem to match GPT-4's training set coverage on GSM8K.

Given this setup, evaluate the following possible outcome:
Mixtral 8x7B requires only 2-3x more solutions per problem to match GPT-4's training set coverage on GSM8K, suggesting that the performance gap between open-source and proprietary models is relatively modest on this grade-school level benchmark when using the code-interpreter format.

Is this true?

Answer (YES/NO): NO